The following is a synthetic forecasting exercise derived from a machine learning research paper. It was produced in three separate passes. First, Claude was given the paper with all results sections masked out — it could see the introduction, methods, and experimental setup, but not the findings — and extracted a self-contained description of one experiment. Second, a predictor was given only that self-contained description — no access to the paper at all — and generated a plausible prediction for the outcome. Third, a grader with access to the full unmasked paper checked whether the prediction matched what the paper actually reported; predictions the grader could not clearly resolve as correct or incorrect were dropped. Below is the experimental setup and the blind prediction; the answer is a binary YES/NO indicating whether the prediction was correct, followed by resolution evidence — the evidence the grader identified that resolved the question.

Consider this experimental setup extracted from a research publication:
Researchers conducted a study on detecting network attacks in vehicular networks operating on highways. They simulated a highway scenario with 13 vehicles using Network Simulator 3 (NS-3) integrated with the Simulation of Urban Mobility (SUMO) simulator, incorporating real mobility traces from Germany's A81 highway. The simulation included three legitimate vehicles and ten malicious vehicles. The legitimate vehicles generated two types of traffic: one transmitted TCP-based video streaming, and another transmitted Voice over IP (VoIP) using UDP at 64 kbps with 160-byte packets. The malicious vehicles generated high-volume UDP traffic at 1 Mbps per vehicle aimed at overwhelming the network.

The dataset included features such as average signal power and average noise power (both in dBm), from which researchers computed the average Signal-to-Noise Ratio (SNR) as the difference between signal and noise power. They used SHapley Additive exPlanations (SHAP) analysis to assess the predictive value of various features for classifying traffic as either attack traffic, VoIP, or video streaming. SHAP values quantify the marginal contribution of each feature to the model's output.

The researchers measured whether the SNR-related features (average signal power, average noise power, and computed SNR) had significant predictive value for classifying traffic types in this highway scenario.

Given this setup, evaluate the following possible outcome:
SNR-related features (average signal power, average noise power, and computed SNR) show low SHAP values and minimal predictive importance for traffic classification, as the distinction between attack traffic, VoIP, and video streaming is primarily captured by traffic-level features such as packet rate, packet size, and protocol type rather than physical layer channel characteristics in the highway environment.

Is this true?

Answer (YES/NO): YES